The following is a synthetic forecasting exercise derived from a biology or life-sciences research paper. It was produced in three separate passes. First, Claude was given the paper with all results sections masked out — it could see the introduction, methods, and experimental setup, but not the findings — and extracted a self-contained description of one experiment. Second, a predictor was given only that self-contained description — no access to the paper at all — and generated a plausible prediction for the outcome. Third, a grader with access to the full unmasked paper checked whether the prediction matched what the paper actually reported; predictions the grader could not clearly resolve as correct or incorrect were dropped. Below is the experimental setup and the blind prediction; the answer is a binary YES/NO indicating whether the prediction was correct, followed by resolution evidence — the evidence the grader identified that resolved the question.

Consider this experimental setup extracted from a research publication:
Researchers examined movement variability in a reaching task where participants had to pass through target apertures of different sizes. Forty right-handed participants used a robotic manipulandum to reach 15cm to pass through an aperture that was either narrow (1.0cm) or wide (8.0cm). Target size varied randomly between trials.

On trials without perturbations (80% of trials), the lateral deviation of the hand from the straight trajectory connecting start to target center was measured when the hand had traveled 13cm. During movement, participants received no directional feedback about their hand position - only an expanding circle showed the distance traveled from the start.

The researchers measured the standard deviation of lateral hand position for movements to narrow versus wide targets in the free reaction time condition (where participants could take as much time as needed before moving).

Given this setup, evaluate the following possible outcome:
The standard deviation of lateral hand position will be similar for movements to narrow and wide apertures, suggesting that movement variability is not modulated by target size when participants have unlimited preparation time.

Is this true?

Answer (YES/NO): YES